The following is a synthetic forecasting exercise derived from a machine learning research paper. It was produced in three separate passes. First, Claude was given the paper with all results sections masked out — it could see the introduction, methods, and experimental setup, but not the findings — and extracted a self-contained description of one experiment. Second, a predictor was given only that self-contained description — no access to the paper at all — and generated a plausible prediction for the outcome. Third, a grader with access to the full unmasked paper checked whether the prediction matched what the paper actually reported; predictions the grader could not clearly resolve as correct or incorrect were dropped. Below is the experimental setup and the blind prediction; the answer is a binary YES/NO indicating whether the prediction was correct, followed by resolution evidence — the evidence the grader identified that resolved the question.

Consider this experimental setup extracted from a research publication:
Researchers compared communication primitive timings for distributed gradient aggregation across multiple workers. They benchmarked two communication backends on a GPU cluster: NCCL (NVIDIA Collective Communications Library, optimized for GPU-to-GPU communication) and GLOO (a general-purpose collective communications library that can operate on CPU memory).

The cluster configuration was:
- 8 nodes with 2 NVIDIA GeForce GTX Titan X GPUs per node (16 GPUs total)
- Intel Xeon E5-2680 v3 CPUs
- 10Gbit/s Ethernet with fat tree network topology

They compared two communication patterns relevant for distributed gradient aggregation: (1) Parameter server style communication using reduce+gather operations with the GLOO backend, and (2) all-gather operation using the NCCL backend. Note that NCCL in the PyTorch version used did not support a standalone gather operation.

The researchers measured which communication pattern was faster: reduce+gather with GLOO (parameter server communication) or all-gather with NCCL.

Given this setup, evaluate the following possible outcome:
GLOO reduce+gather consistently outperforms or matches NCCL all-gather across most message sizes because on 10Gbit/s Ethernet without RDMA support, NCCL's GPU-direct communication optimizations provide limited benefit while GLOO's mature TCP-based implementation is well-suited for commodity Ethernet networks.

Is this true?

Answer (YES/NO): NO